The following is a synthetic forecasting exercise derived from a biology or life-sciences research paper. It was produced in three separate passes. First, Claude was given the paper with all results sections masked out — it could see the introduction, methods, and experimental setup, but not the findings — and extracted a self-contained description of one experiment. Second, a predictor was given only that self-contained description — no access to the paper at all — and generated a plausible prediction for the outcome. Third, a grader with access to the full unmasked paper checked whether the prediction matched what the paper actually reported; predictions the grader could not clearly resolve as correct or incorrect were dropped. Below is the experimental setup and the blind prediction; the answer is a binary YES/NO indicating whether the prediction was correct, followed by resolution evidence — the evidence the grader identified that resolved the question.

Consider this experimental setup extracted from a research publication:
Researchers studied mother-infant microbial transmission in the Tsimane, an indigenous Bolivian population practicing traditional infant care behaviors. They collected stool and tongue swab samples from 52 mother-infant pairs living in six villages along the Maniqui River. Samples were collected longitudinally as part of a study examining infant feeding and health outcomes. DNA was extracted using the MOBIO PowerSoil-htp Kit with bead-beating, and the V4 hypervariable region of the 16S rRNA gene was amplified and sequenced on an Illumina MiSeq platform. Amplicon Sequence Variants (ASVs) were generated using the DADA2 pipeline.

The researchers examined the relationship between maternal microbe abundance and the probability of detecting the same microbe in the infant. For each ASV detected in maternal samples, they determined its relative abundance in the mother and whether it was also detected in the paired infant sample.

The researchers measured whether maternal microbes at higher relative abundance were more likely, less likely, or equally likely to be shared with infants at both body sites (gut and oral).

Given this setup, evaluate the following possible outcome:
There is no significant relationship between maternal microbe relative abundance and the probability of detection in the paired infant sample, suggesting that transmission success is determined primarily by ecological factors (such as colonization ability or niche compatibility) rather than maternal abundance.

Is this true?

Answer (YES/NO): NO